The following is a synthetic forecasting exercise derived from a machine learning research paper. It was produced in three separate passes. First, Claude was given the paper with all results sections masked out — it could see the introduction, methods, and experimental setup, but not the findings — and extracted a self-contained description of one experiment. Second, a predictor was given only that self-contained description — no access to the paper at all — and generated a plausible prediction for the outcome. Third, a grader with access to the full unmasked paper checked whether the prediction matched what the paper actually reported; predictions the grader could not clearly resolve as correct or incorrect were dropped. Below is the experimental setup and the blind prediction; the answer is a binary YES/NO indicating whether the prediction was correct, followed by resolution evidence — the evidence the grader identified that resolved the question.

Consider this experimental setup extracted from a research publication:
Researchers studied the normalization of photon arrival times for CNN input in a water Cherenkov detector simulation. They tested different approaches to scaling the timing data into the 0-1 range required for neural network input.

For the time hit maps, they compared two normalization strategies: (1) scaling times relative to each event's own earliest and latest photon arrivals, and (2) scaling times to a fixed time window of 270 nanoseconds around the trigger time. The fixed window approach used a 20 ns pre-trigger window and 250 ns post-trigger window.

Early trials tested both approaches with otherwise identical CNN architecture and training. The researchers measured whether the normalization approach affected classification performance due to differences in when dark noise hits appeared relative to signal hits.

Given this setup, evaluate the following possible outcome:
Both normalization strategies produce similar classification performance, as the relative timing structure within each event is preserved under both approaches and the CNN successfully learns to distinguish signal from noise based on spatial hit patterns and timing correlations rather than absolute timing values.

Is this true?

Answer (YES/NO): NO